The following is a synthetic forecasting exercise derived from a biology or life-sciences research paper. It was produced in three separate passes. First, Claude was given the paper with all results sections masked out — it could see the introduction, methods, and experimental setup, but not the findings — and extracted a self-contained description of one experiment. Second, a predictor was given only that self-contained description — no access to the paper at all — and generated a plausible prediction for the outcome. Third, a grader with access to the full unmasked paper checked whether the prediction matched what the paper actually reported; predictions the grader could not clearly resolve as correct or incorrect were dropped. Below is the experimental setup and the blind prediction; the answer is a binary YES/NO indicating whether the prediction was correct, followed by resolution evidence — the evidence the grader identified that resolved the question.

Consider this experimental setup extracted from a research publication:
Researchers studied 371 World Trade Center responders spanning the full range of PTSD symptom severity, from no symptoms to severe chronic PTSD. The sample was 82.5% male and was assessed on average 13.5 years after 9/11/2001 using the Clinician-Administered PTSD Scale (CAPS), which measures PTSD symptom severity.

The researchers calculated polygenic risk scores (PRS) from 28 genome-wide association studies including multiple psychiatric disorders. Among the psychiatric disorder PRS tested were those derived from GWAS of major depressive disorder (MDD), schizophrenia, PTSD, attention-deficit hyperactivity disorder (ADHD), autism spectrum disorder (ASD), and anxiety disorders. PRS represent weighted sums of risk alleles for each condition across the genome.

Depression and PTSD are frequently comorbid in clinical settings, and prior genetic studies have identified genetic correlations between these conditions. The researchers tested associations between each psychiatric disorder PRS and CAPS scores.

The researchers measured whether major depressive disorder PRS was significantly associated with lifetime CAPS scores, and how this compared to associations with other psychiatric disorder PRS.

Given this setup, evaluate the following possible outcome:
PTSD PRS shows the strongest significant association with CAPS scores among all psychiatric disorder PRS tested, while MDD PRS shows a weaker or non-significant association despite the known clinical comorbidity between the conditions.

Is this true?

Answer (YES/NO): NO